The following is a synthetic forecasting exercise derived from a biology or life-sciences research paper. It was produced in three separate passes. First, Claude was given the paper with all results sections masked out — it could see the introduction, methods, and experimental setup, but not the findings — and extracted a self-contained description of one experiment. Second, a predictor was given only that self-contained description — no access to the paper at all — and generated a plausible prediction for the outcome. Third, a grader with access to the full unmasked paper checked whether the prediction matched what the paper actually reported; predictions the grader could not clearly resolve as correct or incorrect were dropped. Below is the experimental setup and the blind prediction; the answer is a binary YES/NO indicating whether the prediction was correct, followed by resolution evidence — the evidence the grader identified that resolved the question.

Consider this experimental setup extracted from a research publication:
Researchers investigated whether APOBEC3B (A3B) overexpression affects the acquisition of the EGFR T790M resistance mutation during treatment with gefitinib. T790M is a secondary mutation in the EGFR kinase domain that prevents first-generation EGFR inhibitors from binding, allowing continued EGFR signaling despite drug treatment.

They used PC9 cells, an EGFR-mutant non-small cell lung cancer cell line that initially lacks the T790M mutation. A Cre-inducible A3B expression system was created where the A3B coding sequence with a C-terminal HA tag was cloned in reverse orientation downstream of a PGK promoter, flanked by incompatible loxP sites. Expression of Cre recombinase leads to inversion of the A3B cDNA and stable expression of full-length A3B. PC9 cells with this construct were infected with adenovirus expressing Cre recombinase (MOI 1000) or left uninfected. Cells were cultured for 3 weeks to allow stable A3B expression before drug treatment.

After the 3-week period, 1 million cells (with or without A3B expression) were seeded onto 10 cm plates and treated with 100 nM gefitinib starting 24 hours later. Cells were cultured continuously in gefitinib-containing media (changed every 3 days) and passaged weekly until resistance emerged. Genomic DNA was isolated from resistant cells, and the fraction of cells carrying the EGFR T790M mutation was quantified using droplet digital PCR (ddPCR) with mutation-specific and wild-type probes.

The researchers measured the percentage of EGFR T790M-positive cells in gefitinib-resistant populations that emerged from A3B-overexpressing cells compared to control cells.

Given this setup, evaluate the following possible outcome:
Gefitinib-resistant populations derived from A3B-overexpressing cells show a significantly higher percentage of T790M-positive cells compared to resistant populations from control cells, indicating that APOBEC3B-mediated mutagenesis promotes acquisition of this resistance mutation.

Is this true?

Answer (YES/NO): YES